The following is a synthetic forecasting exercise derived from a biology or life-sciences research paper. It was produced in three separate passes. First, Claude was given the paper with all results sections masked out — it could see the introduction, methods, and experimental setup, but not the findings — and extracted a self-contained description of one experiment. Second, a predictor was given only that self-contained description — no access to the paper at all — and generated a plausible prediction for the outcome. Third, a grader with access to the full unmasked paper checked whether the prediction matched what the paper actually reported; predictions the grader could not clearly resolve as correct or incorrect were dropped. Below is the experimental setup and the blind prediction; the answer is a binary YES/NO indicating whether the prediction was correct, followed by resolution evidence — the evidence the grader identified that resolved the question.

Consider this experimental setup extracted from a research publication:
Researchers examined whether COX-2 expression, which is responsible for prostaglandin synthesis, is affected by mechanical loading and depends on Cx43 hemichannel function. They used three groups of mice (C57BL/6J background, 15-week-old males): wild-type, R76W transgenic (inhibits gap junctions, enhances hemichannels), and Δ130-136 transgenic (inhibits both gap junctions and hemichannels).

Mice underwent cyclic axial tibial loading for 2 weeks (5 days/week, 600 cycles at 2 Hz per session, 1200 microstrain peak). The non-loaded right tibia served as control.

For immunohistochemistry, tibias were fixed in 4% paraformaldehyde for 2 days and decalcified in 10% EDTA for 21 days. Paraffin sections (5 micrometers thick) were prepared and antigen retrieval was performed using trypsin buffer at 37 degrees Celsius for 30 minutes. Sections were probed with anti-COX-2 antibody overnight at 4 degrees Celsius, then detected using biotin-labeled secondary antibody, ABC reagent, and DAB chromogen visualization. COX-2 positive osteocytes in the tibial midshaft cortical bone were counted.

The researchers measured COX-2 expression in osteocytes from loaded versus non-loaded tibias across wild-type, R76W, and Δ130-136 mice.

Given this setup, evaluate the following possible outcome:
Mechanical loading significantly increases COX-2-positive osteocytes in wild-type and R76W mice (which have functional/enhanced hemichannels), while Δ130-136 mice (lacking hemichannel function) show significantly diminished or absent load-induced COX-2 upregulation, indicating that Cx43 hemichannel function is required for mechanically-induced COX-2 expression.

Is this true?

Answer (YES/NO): YES